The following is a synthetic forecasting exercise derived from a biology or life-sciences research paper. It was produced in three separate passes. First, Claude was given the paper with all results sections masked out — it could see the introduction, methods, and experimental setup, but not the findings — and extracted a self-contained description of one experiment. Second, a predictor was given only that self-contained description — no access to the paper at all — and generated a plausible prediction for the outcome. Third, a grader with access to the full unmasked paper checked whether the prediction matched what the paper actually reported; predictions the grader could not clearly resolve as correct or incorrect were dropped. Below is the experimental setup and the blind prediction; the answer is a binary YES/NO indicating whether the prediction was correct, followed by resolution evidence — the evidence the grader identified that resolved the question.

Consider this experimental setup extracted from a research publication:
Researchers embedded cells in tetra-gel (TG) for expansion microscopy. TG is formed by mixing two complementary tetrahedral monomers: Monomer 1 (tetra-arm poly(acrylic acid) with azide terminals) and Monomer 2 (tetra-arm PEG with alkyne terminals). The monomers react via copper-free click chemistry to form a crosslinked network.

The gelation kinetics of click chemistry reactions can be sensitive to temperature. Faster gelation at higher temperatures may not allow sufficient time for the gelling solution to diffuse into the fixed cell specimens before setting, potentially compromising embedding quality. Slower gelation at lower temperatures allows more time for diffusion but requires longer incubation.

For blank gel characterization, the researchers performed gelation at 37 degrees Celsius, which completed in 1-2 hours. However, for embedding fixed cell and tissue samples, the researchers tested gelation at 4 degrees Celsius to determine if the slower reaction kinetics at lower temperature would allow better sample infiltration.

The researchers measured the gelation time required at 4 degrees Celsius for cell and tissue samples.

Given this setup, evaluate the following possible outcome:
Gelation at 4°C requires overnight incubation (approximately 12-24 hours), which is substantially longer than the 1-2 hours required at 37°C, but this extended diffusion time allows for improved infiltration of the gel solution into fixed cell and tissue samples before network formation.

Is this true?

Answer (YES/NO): YES